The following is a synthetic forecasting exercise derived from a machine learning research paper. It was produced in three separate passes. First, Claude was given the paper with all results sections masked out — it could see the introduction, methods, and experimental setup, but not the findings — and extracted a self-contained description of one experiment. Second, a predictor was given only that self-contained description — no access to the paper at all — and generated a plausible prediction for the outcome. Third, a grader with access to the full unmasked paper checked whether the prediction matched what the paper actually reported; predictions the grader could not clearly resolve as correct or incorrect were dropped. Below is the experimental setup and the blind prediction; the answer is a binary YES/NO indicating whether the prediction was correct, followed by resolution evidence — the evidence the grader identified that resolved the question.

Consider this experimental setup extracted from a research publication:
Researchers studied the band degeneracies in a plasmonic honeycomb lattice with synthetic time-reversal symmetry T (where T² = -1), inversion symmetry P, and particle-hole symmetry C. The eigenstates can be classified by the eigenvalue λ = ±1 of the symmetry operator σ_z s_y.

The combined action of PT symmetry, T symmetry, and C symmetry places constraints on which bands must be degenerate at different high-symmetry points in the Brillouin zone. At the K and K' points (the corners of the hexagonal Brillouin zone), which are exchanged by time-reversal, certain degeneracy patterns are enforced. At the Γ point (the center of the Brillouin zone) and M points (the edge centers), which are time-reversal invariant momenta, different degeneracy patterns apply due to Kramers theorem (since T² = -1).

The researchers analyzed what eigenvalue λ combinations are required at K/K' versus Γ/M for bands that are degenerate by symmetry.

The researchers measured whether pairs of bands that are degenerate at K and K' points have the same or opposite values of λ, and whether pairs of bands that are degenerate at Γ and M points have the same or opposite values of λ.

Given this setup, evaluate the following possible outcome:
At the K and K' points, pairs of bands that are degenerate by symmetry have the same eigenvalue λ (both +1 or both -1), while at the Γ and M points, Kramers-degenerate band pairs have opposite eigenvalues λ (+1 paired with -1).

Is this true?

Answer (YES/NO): YES